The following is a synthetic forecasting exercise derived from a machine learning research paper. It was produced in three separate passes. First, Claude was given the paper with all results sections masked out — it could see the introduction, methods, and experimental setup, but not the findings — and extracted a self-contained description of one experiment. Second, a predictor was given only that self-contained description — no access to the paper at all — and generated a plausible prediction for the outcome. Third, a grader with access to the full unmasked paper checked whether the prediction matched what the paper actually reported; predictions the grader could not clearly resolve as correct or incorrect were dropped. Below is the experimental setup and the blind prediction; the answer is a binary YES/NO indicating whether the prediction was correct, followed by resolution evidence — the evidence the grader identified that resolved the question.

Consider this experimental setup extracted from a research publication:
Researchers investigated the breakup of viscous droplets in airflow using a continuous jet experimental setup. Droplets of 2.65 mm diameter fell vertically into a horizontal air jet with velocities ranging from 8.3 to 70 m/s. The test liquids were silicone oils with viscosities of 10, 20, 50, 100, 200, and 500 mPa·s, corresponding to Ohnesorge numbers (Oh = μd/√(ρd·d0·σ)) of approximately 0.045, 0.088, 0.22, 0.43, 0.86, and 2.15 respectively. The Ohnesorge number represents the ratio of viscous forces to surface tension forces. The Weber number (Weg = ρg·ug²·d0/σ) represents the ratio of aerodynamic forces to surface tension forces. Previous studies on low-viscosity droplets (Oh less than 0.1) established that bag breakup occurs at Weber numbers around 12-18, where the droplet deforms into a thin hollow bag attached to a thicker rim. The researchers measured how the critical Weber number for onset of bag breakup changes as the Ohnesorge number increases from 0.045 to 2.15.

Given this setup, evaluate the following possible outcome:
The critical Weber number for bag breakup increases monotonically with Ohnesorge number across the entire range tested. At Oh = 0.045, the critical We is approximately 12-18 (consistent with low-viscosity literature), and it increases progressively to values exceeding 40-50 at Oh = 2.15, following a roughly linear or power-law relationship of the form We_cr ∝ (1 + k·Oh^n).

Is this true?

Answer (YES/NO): NO